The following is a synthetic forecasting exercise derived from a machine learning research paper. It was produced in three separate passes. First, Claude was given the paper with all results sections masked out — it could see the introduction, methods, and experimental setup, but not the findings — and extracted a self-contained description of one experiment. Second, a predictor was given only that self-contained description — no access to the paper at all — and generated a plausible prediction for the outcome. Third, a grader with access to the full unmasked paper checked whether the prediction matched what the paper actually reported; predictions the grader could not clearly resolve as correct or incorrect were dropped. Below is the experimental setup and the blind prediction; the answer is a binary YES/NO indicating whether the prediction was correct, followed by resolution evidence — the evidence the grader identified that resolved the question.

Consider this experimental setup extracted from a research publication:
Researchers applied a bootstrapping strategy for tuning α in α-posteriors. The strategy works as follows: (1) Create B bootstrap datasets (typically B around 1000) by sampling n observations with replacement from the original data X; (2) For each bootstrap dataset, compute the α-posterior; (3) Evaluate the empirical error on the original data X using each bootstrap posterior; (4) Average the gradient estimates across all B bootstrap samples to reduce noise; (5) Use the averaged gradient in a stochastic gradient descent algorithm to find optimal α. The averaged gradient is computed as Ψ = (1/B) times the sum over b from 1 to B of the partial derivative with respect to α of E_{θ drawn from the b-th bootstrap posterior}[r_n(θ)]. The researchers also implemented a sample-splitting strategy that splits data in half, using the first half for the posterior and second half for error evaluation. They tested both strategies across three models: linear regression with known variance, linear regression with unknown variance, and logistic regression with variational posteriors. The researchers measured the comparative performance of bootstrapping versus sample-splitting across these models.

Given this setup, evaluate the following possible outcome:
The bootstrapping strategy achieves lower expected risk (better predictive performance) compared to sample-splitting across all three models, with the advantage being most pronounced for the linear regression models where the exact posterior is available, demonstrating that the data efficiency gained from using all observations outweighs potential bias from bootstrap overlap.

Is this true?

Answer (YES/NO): NO